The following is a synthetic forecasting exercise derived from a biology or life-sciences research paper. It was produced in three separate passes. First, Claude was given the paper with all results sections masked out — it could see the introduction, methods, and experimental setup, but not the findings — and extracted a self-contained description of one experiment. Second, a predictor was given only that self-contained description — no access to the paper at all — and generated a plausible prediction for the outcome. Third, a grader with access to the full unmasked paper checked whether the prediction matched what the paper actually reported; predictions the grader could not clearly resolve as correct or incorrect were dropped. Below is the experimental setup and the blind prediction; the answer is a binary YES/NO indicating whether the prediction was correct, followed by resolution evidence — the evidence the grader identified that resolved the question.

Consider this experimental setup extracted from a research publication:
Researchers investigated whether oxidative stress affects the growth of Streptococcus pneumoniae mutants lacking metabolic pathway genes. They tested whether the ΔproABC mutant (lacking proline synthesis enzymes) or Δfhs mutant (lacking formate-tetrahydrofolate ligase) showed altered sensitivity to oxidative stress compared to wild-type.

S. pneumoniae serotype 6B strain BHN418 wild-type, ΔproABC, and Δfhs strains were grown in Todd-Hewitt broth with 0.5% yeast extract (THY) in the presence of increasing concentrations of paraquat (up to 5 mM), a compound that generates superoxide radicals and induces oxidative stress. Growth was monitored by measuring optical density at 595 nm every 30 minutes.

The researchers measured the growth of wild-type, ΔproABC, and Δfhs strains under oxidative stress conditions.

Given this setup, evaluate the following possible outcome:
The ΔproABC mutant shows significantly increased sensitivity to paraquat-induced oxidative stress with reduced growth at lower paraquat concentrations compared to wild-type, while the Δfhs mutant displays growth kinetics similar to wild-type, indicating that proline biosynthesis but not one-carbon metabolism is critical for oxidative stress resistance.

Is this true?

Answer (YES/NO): YES